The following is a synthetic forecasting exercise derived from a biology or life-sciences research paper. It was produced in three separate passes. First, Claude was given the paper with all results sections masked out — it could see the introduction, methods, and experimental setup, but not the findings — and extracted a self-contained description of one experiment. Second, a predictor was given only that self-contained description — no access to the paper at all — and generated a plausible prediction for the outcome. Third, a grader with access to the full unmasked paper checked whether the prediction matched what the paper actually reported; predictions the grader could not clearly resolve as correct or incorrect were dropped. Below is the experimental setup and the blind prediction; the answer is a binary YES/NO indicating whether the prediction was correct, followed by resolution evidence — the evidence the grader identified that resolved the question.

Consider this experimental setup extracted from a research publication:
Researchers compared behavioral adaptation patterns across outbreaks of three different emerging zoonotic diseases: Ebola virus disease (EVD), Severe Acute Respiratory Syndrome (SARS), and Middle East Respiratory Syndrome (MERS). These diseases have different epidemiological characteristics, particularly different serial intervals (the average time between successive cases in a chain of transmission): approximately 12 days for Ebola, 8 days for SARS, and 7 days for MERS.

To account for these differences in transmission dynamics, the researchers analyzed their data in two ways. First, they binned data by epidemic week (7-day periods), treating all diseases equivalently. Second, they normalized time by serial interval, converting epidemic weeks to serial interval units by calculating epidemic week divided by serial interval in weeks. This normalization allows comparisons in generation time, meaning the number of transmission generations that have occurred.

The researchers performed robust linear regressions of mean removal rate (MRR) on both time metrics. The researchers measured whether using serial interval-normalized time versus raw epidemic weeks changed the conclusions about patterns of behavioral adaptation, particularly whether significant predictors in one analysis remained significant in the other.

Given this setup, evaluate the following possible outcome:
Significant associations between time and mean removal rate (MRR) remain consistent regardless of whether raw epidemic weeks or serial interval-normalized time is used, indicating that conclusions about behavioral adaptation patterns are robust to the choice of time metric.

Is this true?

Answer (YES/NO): NO